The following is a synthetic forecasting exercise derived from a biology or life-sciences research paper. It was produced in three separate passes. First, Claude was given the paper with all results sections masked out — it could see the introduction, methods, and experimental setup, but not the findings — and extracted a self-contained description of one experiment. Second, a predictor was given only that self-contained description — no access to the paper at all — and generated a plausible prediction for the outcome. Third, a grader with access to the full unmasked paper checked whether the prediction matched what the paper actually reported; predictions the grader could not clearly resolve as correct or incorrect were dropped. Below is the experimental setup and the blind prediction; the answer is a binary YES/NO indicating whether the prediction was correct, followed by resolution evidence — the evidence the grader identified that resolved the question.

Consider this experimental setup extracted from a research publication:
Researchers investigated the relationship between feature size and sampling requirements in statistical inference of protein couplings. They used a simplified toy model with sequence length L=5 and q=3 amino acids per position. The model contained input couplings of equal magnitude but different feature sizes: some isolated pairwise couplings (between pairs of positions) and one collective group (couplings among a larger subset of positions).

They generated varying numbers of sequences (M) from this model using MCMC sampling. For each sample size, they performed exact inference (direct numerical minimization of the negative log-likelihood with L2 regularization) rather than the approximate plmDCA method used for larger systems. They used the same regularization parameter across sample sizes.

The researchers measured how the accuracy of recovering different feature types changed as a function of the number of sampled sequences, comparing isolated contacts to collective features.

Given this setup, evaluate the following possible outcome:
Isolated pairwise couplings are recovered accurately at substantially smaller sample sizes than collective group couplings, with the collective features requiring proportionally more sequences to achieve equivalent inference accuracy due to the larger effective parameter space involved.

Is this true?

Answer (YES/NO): YES